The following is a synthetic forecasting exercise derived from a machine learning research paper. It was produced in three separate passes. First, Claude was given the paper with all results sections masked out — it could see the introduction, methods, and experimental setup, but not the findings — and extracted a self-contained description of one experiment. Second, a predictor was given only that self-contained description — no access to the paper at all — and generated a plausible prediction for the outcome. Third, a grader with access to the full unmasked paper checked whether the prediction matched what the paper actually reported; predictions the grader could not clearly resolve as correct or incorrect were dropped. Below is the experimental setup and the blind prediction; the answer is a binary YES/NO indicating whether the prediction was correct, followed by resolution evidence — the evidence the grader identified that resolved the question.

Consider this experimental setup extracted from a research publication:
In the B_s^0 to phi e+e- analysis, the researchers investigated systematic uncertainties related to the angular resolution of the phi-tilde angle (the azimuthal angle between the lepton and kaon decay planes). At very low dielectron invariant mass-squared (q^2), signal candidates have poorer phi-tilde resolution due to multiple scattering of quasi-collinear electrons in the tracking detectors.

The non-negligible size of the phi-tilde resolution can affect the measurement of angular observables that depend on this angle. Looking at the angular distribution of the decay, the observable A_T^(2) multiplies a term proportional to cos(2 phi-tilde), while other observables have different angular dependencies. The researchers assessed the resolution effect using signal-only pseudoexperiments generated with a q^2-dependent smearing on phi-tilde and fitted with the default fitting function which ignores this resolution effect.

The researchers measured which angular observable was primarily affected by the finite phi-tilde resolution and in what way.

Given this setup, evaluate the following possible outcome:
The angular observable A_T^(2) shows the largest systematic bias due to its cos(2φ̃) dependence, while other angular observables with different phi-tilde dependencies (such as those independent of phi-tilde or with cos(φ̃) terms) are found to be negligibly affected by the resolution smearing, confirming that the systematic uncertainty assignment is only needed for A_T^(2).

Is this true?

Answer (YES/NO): NO